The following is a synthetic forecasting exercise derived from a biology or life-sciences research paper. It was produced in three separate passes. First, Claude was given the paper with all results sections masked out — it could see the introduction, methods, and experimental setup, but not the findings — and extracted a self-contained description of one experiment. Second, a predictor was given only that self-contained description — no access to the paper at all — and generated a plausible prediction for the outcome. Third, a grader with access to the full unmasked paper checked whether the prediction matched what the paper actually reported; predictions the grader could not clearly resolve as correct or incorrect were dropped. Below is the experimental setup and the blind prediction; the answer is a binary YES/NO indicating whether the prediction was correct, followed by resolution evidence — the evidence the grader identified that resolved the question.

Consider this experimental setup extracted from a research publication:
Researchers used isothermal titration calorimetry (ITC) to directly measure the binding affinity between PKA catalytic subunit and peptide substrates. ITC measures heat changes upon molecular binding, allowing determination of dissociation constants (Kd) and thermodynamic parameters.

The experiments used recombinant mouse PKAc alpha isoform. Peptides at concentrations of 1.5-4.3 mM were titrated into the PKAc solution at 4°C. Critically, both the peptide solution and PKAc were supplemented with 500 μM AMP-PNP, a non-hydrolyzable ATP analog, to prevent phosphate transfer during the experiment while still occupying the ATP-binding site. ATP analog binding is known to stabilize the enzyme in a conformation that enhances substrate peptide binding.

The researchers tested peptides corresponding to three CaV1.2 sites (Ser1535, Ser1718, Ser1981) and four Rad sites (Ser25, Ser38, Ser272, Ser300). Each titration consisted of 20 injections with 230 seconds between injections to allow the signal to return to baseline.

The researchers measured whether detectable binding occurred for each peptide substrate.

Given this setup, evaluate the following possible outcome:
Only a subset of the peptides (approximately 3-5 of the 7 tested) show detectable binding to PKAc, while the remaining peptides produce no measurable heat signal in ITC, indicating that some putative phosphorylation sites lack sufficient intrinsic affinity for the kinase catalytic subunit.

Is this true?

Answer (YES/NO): YES